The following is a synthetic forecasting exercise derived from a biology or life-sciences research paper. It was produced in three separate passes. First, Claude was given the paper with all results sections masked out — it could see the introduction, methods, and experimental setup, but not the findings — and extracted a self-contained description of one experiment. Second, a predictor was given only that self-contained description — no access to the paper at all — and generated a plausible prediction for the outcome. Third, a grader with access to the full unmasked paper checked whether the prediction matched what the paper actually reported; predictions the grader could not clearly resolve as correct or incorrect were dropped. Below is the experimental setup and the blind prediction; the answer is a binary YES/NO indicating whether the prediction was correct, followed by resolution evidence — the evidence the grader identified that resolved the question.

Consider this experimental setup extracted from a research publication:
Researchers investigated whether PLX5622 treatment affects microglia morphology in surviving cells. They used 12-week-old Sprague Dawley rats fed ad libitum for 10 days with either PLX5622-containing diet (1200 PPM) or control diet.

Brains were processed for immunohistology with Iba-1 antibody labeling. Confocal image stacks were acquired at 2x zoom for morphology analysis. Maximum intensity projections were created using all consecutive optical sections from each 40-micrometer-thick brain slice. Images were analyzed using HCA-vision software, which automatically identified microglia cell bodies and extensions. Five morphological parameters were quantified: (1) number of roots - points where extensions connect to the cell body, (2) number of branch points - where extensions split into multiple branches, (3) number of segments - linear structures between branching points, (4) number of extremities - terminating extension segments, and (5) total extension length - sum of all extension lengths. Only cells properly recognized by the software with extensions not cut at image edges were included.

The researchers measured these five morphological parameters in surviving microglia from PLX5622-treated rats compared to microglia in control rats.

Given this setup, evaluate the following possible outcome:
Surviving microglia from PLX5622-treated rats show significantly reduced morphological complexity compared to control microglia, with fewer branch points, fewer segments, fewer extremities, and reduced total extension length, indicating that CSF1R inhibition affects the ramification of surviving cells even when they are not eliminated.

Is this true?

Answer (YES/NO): YES